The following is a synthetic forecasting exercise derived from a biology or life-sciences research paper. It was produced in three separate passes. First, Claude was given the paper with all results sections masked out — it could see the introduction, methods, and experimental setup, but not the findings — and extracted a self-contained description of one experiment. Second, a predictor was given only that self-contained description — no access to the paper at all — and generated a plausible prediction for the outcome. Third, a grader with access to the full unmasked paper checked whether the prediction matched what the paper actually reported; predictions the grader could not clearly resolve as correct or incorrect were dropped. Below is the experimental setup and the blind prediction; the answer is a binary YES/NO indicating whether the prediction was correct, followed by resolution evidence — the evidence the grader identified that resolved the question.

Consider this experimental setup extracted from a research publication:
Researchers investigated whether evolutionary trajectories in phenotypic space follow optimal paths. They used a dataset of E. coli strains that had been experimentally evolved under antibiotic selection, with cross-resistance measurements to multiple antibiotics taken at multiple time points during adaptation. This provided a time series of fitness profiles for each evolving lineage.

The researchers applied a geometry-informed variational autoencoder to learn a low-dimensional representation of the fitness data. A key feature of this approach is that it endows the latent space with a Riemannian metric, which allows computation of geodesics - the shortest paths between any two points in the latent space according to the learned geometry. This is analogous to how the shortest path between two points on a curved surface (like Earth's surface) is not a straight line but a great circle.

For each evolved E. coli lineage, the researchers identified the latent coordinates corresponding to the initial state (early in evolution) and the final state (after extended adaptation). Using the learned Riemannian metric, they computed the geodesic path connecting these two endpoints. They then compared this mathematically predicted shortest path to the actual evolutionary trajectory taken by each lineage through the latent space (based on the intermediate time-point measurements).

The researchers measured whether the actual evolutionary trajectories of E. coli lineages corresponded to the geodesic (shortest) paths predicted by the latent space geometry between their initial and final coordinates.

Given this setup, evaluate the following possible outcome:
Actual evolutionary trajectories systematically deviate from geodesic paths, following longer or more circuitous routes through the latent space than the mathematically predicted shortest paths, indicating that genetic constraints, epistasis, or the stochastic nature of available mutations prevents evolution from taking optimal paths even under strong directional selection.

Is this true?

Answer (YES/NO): NO